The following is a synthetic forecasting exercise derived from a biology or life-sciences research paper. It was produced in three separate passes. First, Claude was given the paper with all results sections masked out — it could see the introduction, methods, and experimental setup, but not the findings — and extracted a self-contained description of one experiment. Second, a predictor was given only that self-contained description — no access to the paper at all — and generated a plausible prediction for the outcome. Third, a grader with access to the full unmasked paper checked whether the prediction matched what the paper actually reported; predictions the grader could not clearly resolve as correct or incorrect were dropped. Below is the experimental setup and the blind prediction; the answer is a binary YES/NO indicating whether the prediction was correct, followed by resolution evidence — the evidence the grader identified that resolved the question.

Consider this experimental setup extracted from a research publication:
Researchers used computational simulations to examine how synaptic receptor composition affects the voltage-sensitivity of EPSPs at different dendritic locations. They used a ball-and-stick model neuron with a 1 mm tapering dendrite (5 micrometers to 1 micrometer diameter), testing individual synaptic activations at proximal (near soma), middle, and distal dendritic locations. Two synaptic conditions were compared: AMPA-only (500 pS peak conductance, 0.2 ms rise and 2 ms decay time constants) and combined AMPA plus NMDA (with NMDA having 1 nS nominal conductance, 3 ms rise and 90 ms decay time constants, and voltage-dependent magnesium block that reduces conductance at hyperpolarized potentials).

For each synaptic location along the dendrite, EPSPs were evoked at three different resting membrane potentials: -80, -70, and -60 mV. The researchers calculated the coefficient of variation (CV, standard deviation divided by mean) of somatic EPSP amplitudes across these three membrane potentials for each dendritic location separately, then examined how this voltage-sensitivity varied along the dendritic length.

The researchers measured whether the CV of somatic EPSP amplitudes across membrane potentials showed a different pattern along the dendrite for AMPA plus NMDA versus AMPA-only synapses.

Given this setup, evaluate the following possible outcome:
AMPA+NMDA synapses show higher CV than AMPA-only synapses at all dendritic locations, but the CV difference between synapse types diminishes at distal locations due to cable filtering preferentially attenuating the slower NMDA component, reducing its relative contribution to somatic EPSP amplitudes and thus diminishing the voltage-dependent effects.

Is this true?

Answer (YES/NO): NO